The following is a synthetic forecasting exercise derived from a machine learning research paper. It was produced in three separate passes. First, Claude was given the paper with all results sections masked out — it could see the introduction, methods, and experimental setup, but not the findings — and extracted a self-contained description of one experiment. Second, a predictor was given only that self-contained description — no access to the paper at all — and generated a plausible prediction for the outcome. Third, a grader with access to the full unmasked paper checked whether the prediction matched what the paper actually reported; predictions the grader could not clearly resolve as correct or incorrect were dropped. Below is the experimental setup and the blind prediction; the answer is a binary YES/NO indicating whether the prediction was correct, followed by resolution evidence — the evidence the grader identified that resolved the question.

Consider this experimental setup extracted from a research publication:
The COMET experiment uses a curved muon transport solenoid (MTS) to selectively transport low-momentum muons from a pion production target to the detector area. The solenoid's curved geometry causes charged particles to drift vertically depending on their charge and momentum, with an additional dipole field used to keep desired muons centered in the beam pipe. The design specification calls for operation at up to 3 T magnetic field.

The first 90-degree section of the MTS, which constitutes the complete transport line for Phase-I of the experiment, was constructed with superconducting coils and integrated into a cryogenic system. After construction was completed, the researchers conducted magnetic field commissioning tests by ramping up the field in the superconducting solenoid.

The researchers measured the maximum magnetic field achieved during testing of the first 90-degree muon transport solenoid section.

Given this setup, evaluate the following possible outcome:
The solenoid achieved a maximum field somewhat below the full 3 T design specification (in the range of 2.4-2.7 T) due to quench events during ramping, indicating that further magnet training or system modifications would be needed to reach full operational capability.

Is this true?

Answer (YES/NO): NO